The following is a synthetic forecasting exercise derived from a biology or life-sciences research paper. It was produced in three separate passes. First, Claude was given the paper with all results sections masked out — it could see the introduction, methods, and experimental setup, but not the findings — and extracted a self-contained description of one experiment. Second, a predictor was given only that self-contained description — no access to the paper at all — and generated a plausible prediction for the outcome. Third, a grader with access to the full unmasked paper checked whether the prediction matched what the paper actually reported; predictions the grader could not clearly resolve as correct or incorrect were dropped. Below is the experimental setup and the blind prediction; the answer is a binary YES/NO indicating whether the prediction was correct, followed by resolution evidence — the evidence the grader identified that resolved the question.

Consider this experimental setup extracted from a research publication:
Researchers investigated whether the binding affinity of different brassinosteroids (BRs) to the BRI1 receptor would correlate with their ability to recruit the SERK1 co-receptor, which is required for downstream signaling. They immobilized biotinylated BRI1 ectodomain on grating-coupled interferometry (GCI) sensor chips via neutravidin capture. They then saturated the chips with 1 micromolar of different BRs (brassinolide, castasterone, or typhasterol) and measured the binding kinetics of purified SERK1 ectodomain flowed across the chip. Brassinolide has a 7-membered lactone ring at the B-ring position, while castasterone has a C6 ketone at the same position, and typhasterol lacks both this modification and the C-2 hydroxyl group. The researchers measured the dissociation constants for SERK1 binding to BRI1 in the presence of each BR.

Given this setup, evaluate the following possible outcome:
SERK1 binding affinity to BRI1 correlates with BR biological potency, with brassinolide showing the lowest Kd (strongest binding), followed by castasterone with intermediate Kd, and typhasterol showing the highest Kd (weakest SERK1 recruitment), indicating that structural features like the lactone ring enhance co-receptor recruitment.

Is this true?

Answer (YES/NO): NO